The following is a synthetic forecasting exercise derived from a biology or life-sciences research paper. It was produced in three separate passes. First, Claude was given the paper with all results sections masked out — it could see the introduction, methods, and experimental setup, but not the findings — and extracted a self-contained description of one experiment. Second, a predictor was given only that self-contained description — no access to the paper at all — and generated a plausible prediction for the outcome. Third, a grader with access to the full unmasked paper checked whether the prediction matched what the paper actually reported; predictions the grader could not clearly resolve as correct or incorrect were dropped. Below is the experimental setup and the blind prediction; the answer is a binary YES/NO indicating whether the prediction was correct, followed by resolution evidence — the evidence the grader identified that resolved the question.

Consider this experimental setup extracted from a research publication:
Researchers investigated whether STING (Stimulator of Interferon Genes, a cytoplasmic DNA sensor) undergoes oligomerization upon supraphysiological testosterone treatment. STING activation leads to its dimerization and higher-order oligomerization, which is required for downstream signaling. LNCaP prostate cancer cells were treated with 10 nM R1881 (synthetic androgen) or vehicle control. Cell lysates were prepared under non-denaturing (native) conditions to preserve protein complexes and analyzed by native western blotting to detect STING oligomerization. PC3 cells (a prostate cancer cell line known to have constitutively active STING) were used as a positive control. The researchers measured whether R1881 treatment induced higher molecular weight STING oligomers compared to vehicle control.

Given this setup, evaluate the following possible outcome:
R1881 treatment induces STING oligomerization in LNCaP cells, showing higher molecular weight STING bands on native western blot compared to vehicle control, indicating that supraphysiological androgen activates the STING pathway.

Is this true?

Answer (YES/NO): YES